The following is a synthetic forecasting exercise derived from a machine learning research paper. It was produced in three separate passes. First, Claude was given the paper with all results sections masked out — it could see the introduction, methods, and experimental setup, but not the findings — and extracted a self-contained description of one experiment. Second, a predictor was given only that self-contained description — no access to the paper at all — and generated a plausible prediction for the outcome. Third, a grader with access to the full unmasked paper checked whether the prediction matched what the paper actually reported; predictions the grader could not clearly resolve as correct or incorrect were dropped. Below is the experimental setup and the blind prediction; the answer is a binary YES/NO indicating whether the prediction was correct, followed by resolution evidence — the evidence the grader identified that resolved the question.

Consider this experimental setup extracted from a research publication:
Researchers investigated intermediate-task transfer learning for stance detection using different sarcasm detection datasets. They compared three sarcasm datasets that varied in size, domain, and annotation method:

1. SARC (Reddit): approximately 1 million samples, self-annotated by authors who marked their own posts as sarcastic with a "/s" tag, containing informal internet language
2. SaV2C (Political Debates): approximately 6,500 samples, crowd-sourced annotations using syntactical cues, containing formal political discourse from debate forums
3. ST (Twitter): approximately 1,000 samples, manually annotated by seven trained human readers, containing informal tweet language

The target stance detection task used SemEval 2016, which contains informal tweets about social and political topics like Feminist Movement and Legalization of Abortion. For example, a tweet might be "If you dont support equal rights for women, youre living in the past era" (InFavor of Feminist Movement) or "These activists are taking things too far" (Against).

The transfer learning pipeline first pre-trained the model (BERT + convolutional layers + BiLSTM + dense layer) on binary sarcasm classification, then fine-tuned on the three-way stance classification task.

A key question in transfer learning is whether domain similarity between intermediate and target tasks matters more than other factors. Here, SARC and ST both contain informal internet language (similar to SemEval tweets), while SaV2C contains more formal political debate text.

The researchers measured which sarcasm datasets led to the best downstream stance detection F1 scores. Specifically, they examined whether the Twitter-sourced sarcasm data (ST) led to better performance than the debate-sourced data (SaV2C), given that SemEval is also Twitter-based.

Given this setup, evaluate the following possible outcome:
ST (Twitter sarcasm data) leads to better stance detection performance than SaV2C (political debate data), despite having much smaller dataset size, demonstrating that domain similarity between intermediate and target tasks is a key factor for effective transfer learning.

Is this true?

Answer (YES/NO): YES